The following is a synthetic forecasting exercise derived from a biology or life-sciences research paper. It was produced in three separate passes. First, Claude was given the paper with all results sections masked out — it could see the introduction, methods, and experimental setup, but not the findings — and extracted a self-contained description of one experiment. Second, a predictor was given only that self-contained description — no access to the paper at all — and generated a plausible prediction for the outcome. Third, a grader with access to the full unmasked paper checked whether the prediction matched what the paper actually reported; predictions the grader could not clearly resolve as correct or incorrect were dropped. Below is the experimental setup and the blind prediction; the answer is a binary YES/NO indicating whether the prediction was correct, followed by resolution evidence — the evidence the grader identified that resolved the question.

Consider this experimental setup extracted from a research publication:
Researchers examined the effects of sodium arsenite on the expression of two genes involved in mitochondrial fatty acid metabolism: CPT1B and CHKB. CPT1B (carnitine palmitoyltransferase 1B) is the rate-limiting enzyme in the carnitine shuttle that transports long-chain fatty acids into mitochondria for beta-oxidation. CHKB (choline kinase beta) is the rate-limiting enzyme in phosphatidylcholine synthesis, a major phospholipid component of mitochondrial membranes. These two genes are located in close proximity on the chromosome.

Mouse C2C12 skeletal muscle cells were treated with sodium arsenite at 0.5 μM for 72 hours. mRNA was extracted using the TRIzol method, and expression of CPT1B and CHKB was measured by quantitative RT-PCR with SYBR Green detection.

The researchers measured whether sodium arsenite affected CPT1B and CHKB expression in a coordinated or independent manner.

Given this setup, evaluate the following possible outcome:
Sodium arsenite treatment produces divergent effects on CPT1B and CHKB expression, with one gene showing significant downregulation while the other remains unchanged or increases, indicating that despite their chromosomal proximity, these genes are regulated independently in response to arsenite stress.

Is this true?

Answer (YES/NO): NO